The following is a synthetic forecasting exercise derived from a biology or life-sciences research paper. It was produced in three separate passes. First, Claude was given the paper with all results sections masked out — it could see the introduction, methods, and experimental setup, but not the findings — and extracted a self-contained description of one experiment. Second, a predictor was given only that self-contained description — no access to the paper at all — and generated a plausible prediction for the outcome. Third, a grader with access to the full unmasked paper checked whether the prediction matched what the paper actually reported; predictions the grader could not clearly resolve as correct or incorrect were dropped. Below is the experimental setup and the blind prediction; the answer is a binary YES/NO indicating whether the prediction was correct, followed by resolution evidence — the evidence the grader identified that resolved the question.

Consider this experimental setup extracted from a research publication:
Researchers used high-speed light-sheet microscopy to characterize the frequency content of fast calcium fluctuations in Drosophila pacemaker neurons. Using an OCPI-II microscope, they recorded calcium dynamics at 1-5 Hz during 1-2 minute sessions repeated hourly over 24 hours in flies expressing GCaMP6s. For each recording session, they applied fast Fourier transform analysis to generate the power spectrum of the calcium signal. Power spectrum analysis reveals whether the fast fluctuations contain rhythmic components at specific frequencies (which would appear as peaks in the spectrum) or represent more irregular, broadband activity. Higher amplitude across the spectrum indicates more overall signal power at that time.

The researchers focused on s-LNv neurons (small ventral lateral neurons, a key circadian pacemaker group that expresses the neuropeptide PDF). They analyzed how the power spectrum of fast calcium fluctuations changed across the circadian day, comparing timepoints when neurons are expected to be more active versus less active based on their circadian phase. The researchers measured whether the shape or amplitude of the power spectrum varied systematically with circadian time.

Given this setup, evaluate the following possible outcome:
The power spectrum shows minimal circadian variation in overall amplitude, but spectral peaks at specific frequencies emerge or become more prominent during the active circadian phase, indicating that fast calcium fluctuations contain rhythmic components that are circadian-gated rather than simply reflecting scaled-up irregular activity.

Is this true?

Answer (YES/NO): NO